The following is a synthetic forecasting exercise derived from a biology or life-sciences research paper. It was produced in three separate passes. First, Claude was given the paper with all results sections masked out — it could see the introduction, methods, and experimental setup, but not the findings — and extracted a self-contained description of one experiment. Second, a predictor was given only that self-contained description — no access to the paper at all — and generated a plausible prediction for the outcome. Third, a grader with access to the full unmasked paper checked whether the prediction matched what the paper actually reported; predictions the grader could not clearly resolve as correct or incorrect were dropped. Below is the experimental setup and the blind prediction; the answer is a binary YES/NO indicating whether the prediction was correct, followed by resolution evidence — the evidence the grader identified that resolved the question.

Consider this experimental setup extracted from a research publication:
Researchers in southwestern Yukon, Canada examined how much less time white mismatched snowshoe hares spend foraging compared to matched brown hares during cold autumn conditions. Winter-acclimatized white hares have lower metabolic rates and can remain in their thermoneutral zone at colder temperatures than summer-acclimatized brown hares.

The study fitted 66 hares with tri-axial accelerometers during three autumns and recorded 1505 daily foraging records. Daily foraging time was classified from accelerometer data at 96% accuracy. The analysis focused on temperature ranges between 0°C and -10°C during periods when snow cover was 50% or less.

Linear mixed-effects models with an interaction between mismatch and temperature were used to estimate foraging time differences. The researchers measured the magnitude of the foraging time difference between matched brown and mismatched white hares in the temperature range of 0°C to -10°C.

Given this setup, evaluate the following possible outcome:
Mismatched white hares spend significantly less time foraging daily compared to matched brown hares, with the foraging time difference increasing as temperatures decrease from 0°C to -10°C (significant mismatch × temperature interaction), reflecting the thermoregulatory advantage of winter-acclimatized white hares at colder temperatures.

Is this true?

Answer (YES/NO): YES